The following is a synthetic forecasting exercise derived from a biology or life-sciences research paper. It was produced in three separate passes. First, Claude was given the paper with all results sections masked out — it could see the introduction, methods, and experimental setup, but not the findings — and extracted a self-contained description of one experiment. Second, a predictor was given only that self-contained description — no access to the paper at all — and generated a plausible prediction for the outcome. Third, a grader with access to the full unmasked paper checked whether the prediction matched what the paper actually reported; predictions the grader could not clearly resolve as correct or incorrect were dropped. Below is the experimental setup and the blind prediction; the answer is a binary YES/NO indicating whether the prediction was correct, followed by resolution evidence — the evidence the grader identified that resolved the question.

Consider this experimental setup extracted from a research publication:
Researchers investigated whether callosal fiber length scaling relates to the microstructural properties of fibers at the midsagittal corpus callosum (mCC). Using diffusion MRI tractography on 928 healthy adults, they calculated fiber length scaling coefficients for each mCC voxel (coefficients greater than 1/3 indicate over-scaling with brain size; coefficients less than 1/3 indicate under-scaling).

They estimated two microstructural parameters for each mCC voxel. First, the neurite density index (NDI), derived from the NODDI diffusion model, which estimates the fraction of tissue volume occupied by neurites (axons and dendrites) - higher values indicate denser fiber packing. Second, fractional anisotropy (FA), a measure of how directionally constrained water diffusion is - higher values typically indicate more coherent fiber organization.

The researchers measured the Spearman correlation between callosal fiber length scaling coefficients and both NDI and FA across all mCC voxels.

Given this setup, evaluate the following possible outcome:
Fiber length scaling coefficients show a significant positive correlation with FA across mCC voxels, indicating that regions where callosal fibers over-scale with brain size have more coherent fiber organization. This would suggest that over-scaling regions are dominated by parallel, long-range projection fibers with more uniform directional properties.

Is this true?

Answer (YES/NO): NO